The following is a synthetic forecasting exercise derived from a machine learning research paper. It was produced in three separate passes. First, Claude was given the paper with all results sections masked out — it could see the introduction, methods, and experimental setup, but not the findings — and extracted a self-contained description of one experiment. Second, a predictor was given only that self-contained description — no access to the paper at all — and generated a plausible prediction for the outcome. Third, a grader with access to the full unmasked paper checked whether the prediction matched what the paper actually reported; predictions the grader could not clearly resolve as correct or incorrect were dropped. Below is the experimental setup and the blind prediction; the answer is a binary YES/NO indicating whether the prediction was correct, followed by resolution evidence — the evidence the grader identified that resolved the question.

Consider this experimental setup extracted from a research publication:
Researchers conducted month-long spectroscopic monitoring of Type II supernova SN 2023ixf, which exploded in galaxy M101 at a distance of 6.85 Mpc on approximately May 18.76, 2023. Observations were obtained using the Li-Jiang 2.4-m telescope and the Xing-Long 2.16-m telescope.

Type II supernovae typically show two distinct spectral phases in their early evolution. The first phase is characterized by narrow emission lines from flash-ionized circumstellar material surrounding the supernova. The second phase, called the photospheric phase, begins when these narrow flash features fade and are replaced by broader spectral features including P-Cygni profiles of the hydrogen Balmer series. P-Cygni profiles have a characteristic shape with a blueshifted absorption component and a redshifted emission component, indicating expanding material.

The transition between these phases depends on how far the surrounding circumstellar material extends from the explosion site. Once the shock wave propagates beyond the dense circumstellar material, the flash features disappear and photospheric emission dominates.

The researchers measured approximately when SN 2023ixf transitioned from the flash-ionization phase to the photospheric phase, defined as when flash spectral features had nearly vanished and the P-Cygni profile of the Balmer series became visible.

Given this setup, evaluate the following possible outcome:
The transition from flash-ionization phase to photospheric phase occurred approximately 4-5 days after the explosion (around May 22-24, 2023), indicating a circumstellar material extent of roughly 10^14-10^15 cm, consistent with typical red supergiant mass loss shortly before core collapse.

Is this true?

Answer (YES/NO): NO